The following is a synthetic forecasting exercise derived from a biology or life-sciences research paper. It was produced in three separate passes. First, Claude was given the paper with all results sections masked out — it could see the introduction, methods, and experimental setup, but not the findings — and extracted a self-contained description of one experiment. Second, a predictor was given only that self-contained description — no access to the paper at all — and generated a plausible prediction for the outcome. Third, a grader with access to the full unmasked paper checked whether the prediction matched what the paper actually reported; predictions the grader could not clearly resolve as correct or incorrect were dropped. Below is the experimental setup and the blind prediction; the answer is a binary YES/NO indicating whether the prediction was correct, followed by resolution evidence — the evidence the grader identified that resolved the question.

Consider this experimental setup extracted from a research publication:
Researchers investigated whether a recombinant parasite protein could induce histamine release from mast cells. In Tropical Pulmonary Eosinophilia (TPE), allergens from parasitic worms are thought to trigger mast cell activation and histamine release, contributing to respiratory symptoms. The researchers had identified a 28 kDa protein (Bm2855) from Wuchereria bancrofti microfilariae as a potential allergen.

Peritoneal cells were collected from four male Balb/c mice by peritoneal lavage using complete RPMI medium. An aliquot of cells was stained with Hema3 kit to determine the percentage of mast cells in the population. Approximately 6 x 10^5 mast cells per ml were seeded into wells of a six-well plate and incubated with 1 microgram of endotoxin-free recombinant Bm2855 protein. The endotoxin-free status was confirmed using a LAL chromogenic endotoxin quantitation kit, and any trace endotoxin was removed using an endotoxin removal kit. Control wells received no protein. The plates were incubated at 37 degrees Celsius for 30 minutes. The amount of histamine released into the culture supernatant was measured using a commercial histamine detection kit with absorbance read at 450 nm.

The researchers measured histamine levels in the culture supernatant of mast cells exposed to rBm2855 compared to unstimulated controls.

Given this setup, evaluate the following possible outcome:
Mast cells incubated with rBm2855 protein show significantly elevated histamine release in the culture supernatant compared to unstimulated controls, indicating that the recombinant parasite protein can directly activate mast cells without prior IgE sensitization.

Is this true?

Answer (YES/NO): YES